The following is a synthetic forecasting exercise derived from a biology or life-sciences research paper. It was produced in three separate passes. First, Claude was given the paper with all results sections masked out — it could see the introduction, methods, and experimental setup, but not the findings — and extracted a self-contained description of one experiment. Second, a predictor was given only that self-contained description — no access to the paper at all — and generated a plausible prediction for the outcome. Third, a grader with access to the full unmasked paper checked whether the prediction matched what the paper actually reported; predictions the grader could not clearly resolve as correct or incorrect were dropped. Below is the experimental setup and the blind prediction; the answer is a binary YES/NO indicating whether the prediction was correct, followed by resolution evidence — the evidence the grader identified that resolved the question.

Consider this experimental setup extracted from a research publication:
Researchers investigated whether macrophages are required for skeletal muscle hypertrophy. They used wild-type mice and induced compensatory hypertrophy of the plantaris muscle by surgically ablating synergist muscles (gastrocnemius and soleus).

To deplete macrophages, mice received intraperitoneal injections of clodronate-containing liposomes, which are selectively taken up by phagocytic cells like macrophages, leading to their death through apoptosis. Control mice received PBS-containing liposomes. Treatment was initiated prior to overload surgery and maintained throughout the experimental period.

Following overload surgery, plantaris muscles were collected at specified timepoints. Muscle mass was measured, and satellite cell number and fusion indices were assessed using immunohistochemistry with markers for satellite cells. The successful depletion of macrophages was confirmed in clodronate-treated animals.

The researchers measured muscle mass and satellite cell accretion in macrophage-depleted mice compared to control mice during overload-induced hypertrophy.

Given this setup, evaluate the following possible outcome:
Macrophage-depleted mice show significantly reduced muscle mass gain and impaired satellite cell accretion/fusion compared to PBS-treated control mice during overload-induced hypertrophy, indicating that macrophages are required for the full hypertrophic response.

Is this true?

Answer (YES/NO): YES